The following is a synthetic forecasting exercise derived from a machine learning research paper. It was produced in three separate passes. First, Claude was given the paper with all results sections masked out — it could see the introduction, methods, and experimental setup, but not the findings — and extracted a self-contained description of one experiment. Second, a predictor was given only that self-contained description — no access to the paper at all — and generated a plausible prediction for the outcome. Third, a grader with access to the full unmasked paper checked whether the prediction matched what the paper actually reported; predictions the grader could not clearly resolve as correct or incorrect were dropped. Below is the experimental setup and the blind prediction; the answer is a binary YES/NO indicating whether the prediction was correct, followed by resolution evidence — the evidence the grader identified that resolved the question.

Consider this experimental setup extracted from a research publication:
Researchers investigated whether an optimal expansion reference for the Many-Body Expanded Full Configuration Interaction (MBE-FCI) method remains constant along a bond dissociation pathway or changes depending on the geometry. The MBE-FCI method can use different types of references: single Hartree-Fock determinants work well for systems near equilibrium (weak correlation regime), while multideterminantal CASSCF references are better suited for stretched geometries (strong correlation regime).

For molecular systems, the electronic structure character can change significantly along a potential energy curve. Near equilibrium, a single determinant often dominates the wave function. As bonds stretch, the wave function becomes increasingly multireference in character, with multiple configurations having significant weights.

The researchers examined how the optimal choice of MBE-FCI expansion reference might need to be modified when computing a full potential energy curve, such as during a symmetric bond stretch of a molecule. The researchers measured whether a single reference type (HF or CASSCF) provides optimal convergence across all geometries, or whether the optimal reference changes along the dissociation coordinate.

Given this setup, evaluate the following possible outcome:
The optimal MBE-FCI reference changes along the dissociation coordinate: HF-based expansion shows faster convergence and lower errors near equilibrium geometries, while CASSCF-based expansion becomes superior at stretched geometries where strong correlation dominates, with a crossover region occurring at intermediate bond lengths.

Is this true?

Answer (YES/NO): NO